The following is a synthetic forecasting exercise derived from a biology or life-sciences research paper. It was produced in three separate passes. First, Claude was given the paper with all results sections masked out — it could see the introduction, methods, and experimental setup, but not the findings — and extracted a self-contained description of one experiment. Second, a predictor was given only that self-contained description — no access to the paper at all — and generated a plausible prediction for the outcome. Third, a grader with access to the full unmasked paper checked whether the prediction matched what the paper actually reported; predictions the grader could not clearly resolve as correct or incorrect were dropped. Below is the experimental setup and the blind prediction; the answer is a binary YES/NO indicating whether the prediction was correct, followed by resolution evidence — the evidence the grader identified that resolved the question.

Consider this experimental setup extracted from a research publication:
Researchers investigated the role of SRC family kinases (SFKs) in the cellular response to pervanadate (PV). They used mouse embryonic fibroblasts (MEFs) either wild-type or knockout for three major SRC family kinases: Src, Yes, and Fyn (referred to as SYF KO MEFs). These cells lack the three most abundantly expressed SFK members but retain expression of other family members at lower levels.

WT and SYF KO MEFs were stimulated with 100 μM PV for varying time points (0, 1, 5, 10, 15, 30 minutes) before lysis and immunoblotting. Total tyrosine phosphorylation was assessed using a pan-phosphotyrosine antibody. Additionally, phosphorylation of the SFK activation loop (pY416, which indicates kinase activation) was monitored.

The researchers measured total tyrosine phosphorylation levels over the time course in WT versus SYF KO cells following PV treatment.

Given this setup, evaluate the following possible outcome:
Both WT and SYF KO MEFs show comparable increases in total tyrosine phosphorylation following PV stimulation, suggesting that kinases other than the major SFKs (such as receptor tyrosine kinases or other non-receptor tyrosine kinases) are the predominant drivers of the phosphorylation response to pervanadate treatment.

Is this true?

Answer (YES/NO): NO